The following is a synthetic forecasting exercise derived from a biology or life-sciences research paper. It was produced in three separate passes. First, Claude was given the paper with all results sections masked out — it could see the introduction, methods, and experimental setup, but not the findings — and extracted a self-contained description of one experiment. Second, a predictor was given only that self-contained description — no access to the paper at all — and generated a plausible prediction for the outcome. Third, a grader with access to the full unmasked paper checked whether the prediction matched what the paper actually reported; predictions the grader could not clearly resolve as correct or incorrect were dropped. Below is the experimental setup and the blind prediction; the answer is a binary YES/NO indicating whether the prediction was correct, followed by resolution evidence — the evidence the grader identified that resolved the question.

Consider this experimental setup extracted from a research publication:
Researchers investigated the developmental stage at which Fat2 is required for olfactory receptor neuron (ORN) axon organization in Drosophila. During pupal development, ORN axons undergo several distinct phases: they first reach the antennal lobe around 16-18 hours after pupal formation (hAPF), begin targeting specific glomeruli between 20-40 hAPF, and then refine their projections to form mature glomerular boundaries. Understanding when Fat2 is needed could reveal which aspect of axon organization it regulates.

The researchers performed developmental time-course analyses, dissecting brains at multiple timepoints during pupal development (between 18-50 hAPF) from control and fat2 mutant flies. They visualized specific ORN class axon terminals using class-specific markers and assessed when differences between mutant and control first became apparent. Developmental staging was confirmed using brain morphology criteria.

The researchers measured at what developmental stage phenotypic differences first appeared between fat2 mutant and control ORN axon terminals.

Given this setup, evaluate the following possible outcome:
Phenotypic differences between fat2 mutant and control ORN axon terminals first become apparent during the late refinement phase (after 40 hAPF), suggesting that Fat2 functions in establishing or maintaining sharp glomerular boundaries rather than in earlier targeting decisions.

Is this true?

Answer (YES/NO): NO